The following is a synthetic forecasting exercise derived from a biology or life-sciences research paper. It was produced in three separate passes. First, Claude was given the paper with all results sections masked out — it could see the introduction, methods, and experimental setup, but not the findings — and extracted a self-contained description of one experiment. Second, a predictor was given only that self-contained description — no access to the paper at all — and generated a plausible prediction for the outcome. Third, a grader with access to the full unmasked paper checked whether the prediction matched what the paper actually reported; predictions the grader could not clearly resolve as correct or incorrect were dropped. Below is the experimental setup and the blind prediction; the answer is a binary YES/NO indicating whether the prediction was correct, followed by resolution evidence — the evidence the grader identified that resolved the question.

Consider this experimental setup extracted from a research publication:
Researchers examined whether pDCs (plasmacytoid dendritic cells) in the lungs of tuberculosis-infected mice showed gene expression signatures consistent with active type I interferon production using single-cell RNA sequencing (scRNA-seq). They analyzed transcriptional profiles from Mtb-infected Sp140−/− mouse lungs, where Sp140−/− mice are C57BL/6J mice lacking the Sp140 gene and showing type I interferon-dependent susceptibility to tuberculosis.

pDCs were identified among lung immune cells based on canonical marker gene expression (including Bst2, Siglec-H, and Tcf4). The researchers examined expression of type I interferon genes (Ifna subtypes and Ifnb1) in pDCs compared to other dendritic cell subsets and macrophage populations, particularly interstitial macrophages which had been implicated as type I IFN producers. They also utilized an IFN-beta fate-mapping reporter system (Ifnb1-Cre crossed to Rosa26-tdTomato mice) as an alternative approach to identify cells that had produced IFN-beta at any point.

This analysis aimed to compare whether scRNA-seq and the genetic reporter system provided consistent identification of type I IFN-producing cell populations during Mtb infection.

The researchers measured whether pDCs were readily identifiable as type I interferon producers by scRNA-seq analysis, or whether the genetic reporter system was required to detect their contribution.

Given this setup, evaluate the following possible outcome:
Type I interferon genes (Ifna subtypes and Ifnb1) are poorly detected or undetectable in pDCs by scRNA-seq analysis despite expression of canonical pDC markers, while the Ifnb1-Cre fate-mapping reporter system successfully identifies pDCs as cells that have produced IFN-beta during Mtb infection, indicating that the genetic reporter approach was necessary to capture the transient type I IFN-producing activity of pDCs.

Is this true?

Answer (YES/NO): NO